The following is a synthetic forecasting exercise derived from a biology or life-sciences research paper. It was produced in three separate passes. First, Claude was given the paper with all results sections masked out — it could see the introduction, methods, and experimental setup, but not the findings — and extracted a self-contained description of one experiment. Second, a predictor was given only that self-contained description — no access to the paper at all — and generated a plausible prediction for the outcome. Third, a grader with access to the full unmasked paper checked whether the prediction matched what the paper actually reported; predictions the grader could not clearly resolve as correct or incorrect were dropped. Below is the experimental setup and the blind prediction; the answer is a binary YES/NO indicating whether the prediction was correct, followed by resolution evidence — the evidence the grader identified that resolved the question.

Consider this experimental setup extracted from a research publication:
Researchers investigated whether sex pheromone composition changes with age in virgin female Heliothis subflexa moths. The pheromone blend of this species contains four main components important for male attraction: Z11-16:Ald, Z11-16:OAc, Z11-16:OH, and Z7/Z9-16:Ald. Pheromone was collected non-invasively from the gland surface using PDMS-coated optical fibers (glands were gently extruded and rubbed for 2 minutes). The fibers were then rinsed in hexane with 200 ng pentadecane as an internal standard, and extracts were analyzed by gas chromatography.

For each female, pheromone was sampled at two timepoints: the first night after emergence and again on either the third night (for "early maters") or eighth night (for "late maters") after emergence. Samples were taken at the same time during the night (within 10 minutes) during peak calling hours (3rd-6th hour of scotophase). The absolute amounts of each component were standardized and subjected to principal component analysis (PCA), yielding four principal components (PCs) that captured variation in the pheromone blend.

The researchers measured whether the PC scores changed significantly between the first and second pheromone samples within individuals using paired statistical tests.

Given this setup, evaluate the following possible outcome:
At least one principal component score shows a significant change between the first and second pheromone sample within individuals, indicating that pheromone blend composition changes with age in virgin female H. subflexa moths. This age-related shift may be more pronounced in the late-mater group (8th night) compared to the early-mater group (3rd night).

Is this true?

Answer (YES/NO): YES